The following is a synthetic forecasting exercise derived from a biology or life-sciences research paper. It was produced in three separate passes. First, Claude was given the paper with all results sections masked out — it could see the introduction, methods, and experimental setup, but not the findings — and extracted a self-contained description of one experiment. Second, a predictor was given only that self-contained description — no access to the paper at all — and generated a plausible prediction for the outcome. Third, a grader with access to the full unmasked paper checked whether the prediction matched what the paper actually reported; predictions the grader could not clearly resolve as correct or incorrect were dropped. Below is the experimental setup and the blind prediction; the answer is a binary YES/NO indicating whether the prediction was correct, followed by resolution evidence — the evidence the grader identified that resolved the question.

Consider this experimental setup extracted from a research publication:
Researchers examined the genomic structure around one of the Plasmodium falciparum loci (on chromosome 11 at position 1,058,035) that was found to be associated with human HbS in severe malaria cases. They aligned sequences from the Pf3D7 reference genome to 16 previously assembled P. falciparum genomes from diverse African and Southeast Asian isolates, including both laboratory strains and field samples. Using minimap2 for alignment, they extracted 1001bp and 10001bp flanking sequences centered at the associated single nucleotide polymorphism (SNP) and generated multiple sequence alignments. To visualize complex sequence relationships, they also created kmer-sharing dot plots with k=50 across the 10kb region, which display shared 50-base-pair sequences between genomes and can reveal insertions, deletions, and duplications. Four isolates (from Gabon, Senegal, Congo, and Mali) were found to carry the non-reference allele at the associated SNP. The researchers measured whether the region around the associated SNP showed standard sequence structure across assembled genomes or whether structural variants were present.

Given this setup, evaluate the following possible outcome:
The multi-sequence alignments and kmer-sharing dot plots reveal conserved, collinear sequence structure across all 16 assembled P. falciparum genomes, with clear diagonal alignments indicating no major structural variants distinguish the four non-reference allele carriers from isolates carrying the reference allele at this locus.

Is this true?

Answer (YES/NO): NO